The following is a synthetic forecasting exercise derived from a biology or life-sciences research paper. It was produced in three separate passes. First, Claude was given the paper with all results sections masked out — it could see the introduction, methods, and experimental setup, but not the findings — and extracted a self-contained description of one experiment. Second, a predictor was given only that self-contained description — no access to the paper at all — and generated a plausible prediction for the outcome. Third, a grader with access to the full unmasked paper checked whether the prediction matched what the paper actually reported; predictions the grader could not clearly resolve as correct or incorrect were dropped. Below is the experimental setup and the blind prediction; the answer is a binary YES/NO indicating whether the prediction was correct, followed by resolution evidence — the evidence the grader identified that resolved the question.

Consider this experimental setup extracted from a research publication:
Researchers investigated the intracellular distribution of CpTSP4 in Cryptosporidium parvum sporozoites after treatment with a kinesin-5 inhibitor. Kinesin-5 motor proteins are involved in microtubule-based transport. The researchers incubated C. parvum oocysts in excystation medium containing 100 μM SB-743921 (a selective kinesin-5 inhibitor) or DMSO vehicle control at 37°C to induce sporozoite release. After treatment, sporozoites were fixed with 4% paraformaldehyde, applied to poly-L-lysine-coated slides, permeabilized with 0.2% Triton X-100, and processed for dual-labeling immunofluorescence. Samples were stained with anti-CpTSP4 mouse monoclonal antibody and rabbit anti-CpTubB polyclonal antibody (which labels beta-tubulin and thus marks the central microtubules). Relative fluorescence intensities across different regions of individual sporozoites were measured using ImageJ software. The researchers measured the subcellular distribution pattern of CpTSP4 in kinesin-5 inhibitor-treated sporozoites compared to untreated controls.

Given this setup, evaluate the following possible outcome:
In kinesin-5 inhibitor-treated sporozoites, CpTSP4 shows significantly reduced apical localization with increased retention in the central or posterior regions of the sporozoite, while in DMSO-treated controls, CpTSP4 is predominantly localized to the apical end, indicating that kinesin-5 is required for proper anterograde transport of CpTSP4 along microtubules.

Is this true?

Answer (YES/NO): NO